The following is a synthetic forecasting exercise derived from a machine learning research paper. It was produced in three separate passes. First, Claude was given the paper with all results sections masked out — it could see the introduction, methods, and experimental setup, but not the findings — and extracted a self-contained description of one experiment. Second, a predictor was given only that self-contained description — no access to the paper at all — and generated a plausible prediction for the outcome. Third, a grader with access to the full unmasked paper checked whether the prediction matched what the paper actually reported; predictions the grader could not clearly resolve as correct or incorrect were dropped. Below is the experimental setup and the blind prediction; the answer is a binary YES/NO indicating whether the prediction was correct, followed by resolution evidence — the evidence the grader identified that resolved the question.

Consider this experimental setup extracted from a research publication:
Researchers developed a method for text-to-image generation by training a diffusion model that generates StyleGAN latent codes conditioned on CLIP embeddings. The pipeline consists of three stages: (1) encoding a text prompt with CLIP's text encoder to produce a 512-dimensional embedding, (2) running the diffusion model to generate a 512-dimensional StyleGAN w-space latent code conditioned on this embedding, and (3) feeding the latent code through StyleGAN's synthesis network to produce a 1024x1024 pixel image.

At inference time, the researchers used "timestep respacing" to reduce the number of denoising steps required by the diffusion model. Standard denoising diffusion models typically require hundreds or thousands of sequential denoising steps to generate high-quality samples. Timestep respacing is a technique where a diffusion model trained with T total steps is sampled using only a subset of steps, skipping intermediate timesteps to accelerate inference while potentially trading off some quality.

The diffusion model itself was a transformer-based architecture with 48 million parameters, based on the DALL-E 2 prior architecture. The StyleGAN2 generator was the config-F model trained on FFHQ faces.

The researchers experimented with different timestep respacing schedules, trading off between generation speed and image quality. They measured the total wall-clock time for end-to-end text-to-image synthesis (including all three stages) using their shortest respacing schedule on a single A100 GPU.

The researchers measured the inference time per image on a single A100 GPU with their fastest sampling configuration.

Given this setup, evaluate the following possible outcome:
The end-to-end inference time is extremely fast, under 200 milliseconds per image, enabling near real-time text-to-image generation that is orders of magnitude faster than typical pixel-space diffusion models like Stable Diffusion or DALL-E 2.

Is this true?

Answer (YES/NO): NO